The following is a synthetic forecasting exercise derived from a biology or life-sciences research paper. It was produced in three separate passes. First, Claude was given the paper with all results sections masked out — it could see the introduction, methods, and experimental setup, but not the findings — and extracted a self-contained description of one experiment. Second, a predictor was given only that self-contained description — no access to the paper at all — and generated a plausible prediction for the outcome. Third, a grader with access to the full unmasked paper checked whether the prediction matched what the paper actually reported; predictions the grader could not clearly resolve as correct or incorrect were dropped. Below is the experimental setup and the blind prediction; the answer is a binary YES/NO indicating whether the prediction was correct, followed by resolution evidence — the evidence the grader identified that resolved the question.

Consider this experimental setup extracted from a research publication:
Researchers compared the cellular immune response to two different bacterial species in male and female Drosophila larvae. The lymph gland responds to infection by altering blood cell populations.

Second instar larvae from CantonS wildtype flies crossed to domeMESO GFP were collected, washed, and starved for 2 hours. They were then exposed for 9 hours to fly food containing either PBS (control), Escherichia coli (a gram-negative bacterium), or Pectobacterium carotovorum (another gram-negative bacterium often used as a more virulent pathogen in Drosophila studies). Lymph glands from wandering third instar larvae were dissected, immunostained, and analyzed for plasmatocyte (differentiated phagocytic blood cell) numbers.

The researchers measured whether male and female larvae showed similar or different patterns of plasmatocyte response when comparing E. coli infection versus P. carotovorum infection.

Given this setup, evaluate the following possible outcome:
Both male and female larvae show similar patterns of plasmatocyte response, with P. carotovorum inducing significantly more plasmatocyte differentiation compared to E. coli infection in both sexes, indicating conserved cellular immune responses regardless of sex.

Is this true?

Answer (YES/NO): NO